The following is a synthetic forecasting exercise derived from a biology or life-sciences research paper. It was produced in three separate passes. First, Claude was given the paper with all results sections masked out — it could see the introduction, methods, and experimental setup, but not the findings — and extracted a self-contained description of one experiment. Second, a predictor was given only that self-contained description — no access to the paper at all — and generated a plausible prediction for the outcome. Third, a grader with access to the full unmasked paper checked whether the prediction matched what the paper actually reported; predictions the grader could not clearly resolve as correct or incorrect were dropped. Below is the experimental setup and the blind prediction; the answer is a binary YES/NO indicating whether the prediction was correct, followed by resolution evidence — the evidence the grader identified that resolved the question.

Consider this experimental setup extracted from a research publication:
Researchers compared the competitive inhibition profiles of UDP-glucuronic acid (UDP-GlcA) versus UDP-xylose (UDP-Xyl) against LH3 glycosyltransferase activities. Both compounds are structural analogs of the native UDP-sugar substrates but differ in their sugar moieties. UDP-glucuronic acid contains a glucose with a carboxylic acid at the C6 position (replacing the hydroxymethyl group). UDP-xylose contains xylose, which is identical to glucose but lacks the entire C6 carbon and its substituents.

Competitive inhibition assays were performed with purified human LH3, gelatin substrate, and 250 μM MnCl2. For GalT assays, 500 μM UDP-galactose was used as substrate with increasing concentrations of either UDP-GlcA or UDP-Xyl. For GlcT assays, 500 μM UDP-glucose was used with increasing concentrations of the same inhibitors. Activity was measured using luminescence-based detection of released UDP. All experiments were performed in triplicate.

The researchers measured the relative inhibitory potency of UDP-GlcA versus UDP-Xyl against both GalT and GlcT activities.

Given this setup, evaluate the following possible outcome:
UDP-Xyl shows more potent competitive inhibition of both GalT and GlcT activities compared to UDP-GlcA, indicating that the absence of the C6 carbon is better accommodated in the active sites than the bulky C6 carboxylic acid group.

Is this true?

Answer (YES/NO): YES